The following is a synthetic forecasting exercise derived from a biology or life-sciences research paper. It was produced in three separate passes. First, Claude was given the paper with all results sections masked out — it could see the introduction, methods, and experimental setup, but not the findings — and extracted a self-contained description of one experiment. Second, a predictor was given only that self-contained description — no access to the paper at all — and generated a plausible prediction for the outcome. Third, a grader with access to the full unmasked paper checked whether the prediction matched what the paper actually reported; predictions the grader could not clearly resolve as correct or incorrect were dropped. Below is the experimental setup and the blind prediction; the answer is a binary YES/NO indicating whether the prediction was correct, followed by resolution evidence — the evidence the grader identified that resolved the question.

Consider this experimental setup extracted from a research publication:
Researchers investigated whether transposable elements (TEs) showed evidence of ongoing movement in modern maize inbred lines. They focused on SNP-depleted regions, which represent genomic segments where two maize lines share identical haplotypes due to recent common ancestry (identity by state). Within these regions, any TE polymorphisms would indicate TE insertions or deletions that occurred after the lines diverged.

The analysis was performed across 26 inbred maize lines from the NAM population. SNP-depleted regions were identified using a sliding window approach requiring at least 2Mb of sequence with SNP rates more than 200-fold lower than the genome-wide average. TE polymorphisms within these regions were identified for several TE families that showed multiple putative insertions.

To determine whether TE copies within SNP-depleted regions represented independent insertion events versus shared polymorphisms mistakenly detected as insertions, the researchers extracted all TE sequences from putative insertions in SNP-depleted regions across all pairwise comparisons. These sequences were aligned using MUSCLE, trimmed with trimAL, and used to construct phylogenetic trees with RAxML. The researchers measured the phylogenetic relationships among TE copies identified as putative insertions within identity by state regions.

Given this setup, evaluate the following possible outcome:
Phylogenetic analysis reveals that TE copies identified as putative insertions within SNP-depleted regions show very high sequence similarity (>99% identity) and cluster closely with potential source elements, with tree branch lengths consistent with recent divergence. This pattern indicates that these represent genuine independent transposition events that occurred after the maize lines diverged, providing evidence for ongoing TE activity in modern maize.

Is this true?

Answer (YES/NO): NO